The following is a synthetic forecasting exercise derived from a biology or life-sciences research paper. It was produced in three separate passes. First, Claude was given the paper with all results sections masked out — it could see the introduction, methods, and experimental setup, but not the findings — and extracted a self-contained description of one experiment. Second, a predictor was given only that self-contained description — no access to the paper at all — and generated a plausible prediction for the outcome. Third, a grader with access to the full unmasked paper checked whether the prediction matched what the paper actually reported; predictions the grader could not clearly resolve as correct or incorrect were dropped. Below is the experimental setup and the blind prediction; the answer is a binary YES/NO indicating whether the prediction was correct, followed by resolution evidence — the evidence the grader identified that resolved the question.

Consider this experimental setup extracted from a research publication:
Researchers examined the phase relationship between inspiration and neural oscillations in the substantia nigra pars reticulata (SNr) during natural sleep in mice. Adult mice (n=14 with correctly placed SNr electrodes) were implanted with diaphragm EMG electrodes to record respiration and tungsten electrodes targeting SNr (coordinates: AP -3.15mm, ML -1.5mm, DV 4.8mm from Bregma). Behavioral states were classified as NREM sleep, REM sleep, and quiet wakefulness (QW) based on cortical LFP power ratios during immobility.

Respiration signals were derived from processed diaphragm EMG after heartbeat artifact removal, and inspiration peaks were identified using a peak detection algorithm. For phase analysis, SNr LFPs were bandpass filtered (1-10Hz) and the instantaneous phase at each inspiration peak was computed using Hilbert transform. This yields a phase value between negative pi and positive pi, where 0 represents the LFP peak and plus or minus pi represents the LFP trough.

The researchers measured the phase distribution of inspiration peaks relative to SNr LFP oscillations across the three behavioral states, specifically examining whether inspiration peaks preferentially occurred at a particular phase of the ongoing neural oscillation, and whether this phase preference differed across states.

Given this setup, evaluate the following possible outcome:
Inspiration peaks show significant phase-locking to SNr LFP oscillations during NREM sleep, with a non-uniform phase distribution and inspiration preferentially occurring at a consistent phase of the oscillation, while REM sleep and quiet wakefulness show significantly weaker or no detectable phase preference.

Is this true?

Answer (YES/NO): NO